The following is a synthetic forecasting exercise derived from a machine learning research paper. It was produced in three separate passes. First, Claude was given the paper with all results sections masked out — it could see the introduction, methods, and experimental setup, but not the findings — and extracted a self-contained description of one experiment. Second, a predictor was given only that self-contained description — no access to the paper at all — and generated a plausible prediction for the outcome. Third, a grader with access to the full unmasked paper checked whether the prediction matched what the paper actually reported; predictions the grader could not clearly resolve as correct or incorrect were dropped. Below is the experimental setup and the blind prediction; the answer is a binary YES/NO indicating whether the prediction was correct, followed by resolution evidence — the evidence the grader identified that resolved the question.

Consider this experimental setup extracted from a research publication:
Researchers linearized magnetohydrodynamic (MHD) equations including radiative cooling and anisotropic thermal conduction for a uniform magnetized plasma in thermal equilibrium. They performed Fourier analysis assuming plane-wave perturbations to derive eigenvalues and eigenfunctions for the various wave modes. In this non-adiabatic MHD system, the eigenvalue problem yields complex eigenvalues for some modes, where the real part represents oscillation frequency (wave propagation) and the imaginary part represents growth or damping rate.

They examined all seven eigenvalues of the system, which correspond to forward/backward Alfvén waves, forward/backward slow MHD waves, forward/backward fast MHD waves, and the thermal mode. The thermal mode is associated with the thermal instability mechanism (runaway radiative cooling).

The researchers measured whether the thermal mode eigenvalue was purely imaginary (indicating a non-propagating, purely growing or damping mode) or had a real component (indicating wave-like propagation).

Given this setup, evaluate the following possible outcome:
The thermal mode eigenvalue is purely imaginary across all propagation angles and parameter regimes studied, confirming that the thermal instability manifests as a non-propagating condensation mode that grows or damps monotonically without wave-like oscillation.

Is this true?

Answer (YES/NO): YES